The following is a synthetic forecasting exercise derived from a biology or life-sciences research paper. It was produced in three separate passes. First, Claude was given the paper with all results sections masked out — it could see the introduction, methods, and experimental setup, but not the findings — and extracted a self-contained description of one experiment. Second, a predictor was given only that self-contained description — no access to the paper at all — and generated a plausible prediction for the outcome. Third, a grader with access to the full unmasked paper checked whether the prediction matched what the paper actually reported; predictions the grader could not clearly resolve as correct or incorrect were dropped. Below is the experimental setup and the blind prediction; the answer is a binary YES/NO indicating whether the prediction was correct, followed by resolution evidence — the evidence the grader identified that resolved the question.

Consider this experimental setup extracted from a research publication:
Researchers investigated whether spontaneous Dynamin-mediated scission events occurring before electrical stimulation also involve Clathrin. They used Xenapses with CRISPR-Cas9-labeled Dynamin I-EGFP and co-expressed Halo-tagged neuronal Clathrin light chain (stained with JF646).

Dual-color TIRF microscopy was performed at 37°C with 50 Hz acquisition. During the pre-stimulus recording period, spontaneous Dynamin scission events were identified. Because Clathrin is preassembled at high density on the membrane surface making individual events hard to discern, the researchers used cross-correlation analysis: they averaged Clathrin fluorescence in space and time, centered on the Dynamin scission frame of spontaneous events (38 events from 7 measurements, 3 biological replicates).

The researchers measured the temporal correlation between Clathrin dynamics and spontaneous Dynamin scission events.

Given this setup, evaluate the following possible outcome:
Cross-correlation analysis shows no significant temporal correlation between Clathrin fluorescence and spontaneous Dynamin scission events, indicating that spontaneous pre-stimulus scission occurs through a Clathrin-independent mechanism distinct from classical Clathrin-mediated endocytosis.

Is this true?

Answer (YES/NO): NO